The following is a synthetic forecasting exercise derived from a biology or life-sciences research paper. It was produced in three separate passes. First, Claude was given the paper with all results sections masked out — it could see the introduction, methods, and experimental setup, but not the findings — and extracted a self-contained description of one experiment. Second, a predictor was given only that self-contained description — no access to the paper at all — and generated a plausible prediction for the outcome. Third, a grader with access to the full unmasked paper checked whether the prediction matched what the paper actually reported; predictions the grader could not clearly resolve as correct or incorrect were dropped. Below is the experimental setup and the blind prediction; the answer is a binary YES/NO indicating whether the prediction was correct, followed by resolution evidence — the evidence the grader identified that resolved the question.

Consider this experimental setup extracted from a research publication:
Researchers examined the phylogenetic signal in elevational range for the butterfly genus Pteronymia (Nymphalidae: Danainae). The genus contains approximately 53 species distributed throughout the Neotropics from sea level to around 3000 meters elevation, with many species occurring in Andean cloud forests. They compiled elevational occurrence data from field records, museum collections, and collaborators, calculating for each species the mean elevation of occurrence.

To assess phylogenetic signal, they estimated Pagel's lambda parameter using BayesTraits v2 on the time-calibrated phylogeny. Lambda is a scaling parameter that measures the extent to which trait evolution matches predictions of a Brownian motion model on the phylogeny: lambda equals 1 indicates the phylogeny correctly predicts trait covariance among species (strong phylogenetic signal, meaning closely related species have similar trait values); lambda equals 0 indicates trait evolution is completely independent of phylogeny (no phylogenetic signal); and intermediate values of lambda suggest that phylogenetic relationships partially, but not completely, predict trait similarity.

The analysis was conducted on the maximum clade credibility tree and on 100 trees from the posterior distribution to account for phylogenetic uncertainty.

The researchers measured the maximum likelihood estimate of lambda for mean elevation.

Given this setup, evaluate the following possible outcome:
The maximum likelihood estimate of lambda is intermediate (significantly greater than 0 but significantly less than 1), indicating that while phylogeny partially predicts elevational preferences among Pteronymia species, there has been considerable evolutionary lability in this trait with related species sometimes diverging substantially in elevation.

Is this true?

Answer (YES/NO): NO